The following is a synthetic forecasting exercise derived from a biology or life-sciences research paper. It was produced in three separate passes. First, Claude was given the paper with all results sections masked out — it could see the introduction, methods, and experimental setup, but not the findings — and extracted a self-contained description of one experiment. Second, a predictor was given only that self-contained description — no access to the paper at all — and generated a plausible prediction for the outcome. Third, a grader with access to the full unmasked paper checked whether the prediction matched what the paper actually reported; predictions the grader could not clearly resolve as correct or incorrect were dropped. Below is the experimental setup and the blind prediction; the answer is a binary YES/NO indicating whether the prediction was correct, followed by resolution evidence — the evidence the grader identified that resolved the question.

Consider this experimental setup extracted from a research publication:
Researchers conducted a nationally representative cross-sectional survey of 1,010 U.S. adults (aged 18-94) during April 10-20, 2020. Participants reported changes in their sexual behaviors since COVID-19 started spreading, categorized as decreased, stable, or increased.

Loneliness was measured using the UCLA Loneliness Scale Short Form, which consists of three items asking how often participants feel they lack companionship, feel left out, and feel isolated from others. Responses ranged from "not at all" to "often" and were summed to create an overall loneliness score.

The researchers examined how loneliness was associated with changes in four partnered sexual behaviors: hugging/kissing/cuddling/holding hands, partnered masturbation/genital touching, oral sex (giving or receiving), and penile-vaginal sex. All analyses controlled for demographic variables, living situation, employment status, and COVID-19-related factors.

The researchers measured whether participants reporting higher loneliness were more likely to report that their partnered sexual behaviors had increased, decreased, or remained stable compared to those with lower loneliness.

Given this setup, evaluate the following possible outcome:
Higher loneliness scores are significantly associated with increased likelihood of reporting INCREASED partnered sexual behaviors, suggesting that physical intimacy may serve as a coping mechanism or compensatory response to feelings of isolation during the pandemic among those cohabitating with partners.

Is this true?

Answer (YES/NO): NO